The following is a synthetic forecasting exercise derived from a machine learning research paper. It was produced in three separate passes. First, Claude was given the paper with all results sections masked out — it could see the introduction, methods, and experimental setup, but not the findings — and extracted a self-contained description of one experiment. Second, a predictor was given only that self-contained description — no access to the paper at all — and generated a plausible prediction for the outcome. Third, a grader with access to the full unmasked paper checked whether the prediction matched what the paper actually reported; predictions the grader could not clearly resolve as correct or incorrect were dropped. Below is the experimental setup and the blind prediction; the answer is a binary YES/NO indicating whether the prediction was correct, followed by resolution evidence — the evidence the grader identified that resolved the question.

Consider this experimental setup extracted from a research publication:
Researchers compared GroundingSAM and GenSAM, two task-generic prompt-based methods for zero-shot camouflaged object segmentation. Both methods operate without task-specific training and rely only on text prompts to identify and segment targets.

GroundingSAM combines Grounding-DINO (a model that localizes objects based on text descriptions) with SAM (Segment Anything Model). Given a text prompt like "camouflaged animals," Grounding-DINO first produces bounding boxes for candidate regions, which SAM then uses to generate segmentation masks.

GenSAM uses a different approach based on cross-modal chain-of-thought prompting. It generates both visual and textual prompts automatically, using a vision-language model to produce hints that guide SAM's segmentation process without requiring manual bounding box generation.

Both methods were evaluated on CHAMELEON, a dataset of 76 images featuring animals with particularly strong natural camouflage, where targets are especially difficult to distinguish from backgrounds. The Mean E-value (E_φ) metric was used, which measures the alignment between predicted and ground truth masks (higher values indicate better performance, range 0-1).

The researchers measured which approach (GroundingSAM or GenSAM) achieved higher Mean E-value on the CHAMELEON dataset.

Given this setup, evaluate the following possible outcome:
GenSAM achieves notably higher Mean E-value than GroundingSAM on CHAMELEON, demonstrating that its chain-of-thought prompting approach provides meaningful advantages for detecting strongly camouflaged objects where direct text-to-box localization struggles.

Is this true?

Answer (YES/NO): YES